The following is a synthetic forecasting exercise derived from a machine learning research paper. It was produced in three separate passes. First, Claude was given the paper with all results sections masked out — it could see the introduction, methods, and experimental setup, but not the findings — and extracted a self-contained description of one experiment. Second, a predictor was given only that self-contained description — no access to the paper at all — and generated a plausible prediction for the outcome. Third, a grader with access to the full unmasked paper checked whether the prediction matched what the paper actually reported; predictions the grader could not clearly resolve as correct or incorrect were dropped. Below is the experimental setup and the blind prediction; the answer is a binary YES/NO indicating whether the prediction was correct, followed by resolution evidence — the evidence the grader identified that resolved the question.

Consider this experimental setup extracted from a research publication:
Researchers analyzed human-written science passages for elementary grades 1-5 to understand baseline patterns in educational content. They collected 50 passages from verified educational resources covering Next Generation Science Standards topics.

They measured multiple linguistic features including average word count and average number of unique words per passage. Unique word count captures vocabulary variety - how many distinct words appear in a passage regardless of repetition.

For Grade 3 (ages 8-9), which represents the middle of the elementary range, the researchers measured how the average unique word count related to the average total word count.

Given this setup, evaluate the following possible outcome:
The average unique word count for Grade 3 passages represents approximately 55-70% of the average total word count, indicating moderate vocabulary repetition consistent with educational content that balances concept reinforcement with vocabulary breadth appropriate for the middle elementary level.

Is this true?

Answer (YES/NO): NO